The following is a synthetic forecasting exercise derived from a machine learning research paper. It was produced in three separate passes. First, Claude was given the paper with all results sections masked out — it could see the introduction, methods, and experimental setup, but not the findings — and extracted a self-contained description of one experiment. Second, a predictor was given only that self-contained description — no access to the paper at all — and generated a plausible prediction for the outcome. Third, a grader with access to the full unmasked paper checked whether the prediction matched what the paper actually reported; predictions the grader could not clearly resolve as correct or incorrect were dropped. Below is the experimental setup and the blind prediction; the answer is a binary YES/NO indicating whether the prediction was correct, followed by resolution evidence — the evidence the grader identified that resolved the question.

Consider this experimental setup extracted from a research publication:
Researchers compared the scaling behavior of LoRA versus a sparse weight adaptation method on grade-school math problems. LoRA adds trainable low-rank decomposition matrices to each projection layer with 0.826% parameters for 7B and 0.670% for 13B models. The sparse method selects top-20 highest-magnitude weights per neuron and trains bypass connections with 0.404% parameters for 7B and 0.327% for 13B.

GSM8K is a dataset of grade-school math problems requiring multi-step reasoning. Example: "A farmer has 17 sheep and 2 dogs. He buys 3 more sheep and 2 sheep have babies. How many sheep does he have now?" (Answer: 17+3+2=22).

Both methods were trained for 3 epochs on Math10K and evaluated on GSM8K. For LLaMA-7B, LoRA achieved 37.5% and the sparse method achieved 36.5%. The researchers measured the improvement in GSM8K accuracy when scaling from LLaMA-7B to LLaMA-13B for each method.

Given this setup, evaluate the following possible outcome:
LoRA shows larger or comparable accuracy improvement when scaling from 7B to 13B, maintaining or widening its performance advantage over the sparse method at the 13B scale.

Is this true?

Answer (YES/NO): YES